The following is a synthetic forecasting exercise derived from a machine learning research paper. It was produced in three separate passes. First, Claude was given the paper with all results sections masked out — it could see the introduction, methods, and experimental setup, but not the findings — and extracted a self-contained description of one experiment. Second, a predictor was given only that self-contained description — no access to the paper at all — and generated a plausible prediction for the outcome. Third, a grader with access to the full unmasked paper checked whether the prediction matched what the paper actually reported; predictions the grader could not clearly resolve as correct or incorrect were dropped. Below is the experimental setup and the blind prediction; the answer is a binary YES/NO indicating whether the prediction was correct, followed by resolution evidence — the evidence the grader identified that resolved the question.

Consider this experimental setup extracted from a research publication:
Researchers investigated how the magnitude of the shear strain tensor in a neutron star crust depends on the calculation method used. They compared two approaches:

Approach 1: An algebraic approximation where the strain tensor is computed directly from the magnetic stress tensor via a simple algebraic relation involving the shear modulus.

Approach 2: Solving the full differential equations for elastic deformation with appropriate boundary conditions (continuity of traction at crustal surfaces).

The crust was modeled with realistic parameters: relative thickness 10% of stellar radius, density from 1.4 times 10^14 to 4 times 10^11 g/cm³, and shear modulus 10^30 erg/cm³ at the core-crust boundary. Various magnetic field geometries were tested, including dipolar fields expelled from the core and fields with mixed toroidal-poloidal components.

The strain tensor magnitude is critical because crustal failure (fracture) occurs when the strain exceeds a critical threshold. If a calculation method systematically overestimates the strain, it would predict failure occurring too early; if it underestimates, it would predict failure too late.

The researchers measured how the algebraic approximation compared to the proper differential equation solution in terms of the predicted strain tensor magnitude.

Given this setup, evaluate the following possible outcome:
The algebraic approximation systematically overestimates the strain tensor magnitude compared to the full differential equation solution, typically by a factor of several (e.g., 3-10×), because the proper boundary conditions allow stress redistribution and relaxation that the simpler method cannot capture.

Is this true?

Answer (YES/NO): NO